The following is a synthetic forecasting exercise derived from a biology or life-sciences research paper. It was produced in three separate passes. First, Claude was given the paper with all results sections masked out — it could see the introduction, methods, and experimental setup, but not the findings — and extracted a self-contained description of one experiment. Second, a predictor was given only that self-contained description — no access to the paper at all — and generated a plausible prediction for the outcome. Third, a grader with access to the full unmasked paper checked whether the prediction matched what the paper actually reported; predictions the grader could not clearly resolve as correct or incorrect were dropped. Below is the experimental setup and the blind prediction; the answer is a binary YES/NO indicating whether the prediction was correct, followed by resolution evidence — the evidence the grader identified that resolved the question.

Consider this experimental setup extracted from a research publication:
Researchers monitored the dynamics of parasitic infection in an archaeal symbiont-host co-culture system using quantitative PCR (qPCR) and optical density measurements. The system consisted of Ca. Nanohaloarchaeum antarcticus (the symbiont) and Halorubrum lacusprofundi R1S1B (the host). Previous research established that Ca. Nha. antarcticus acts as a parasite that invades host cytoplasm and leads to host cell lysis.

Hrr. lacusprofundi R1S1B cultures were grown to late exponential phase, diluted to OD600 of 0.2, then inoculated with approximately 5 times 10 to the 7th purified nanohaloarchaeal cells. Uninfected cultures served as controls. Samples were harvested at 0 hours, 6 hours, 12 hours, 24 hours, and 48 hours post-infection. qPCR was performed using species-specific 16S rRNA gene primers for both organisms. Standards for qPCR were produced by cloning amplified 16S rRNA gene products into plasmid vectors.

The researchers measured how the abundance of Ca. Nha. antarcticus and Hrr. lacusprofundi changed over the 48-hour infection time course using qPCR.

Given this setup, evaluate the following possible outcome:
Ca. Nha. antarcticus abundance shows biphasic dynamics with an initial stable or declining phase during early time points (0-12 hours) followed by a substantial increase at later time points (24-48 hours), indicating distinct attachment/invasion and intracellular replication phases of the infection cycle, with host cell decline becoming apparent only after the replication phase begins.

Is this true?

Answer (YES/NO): NO